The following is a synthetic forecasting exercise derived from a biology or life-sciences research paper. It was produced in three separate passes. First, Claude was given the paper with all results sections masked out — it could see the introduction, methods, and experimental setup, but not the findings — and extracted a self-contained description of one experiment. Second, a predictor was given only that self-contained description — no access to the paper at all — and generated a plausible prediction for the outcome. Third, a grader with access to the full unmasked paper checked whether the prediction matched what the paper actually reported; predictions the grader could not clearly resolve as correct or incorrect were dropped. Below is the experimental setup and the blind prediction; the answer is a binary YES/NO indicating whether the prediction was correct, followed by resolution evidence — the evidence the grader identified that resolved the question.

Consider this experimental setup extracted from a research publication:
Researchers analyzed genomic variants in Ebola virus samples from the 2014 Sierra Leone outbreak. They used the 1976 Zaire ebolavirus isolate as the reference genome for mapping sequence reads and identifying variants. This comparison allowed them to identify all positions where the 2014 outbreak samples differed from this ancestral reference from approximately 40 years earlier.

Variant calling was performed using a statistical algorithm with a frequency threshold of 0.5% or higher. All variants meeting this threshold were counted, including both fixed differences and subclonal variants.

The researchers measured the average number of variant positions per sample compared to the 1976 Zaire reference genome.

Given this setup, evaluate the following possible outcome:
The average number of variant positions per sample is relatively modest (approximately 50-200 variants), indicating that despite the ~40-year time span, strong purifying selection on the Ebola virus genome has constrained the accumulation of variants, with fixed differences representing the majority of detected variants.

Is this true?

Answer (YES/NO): NO